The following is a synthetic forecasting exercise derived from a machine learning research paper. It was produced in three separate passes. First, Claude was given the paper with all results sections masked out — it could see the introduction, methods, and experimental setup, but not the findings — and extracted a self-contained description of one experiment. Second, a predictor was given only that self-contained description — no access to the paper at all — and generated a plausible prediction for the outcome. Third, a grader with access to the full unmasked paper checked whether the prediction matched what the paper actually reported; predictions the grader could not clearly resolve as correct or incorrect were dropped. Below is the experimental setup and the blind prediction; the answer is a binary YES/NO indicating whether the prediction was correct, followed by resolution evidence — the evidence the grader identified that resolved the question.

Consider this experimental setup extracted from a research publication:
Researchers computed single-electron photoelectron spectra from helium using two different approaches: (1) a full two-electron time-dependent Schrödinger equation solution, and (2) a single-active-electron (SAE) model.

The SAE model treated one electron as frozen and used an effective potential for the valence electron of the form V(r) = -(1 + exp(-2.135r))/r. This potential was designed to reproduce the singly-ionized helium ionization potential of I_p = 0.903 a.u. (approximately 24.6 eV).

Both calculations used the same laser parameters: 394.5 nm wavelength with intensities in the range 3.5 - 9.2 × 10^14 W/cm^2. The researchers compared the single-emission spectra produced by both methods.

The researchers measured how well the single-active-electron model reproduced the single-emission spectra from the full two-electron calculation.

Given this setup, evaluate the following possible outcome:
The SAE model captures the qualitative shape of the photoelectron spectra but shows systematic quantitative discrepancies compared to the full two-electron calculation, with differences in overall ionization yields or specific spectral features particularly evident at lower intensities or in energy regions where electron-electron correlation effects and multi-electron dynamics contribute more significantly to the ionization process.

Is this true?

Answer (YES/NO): NO